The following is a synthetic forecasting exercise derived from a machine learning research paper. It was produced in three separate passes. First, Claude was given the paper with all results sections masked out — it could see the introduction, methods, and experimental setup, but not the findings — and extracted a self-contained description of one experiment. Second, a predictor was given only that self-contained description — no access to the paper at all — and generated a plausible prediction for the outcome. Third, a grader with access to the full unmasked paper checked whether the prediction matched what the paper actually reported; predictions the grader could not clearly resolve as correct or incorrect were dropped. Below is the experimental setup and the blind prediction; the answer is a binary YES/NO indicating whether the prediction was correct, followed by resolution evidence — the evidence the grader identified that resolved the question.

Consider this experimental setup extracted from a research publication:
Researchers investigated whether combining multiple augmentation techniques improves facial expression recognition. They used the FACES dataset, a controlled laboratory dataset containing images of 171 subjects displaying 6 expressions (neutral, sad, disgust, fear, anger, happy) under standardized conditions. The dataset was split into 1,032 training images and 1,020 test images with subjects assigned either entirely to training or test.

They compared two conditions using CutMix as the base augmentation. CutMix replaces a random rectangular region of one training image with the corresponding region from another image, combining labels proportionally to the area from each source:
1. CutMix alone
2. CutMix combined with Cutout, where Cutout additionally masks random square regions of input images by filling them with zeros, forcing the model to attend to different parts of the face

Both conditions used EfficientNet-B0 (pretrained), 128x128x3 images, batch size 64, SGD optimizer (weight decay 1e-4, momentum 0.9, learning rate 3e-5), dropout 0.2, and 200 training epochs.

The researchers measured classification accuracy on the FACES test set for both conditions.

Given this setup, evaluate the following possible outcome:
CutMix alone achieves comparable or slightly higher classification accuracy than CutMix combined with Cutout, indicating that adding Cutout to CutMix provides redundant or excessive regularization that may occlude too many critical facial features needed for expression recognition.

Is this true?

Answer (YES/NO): YES